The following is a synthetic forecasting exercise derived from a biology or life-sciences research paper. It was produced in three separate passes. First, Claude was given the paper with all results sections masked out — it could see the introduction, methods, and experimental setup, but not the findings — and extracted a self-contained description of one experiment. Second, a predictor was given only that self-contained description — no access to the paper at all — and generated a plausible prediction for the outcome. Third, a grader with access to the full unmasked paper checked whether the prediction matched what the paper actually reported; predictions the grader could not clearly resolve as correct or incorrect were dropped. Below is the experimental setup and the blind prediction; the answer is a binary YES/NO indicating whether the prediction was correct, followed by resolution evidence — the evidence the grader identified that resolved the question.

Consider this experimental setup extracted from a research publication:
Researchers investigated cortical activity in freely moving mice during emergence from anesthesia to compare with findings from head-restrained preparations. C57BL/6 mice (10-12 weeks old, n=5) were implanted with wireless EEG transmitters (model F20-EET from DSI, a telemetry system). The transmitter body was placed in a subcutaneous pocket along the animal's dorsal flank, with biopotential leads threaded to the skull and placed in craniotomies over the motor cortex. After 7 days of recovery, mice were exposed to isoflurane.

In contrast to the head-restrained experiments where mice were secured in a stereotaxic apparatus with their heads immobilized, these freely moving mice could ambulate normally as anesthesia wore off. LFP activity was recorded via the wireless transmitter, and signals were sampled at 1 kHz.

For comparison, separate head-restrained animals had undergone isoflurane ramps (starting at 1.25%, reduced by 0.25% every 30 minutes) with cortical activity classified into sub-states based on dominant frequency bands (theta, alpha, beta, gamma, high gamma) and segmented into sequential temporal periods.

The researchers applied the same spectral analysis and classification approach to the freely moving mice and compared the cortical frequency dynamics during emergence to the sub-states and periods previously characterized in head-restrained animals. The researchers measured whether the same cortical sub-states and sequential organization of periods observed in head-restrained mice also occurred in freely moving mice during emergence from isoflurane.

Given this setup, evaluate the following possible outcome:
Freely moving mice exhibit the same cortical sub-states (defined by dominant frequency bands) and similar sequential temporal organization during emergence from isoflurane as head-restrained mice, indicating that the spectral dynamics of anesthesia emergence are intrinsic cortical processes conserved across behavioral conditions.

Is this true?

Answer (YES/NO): YES